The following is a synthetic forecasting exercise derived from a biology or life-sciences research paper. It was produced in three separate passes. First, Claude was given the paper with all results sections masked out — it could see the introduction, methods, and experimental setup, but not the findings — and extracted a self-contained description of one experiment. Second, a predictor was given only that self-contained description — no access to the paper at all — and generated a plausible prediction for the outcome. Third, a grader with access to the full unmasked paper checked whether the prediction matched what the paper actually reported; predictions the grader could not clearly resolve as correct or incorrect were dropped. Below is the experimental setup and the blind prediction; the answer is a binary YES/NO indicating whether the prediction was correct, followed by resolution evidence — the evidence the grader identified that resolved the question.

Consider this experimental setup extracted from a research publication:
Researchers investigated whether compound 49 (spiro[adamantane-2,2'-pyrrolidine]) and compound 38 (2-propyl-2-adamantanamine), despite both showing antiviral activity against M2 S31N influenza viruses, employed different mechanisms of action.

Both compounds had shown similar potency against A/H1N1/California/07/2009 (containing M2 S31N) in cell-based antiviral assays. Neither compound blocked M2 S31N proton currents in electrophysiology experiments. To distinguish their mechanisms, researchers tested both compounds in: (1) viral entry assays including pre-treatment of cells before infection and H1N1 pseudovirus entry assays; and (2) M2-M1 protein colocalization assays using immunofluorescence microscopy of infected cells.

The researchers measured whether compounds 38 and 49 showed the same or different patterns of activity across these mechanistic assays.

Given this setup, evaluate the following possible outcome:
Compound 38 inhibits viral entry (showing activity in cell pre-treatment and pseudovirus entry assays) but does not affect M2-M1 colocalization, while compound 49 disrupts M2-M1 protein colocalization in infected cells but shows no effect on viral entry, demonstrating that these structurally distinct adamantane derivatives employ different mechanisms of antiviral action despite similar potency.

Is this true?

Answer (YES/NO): YES